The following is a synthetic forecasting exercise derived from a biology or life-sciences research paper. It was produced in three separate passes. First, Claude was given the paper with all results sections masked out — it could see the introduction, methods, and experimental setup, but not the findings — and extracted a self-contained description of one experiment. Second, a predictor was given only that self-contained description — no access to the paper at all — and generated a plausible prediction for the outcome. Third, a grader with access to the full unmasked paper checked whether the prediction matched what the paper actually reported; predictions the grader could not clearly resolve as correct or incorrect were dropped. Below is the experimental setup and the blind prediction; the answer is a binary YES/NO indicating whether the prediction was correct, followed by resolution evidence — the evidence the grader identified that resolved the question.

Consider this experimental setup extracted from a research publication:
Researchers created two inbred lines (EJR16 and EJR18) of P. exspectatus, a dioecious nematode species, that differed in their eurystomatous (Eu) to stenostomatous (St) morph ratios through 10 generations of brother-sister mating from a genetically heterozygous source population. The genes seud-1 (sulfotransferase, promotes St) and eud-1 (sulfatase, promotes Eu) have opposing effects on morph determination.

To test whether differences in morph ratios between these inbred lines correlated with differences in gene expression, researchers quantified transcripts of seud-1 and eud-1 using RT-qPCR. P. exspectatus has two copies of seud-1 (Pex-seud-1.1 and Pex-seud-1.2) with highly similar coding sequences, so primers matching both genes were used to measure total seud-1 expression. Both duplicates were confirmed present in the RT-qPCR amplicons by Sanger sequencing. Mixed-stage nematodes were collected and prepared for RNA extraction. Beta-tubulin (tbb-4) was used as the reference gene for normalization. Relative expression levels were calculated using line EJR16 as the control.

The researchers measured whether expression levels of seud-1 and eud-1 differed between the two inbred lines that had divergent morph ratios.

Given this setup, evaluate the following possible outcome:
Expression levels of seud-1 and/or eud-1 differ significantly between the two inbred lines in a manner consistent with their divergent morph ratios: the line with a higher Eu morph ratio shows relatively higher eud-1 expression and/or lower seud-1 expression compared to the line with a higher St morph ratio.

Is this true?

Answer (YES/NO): YES